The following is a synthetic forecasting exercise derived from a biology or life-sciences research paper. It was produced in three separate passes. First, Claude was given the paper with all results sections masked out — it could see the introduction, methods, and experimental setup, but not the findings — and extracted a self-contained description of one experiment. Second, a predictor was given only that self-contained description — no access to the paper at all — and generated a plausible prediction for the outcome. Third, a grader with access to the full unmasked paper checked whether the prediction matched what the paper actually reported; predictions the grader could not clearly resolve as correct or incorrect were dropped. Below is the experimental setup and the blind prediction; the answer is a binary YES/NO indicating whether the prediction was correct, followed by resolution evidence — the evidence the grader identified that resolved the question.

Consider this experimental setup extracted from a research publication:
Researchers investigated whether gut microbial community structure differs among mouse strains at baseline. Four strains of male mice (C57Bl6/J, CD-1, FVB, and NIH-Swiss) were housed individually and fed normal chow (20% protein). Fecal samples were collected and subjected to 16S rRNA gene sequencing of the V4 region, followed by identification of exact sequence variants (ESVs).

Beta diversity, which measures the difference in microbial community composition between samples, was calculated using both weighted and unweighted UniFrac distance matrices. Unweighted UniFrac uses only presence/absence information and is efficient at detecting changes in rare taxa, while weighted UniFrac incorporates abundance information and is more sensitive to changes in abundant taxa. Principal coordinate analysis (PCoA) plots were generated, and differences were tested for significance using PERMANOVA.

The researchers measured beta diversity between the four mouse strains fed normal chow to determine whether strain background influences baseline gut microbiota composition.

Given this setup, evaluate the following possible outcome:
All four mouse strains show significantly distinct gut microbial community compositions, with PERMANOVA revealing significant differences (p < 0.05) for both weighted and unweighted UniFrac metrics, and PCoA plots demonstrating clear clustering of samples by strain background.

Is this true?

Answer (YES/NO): NO